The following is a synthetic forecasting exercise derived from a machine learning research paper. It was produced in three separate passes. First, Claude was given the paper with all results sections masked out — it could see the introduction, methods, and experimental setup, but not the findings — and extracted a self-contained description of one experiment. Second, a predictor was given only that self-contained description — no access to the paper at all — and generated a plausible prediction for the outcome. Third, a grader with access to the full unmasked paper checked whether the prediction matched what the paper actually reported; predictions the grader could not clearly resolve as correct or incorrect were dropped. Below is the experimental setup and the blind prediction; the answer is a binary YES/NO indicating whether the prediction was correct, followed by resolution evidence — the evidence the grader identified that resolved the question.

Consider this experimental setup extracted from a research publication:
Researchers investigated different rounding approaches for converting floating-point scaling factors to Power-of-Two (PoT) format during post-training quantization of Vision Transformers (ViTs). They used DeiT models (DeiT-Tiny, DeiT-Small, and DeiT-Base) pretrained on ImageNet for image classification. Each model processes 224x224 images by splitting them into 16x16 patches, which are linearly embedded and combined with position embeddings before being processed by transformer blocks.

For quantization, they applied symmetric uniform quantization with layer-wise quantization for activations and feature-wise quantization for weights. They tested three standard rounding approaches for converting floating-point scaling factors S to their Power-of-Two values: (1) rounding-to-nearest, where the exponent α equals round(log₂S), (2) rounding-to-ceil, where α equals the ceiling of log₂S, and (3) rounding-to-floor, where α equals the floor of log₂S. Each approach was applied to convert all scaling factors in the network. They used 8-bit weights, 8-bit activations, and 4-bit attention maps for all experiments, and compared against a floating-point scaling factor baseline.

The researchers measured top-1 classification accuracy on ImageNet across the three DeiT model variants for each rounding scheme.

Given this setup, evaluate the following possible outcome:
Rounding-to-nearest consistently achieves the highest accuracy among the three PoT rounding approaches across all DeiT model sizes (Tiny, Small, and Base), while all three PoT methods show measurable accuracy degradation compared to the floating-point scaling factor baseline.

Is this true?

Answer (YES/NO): NO